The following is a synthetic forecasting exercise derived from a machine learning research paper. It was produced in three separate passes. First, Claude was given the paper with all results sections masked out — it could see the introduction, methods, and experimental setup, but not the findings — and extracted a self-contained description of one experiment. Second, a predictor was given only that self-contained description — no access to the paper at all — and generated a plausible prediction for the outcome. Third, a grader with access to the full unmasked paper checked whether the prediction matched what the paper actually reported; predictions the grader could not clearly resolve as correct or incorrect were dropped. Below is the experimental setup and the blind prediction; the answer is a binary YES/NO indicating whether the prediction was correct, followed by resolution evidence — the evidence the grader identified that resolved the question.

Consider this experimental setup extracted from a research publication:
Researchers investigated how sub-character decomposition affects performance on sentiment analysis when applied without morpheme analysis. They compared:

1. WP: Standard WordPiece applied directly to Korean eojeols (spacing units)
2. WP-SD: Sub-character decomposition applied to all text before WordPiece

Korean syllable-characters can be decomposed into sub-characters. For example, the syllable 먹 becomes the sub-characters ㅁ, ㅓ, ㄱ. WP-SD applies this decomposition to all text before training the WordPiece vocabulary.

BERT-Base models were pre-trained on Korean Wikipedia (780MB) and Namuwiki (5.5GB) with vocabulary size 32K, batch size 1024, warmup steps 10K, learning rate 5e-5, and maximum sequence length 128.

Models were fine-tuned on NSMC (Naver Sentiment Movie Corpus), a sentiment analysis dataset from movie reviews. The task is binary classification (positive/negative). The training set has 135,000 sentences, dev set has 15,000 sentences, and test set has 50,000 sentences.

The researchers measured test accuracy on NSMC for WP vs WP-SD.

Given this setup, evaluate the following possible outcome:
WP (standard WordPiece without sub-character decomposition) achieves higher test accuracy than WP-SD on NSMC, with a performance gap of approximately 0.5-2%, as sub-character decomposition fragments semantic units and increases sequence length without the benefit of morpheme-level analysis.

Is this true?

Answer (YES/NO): NO